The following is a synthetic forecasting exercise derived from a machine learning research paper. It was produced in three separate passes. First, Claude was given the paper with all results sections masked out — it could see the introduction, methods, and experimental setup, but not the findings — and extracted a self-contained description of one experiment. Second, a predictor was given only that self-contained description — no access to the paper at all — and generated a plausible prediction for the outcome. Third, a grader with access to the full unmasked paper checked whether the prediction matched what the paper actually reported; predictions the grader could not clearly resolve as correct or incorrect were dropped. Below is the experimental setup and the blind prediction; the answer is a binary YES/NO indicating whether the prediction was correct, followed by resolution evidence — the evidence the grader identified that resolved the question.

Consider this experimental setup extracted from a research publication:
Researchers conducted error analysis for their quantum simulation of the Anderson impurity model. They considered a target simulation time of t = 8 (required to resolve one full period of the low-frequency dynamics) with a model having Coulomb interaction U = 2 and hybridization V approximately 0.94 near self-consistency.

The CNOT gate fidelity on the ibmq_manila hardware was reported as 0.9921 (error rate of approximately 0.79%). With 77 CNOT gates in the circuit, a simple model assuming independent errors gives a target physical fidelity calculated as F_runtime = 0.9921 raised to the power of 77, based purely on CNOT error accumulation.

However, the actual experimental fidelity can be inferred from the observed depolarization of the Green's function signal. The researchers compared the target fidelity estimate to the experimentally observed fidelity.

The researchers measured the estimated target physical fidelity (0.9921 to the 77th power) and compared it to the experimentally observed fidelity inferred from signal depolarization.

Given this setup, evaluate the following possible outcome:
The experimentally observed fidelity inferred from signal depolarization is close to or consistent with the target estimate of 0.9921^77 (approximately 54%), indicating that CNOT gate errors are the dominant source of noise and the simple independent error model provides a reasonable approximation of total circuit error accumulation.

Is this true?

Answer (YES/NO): NO